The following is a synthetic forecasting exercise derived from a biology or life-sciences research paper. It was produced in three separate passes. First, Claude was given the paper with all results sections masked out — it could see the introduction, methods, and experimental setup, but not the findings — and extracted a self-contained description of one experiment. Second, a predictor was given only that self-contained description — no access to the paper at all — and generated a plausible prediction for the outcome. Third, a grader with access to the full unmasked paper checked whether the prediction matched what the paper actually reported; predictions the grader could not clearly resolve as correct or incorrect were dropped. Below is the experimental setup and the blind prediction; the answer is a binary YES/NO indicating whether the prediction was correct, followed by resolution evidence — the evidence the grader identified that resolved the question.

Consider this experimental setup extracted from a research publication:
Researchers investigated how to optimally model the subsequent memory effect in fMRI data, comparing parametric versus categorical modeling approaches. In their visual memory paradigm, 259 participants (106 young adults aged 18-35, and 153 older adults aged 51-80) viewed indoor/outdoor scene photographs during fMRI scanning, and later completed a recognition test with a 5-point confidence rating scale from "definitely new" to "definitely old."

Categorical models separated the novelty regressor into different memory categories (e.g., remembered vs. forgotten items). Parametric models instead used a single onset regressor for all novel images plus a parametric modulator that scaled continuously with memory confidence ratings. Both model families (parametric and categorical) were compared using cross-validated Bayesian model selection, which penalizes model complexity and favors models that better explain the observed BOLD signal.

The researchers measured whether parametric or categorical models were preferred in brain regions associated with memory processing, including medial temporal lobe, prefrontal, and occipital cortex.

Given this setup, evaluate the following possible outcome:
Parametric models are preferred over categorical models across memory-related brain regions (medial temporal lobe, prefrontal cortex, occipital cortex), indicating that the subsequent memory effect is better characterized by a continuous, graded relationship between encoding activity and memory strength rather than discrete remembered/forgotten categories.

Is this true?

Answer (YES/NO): YES